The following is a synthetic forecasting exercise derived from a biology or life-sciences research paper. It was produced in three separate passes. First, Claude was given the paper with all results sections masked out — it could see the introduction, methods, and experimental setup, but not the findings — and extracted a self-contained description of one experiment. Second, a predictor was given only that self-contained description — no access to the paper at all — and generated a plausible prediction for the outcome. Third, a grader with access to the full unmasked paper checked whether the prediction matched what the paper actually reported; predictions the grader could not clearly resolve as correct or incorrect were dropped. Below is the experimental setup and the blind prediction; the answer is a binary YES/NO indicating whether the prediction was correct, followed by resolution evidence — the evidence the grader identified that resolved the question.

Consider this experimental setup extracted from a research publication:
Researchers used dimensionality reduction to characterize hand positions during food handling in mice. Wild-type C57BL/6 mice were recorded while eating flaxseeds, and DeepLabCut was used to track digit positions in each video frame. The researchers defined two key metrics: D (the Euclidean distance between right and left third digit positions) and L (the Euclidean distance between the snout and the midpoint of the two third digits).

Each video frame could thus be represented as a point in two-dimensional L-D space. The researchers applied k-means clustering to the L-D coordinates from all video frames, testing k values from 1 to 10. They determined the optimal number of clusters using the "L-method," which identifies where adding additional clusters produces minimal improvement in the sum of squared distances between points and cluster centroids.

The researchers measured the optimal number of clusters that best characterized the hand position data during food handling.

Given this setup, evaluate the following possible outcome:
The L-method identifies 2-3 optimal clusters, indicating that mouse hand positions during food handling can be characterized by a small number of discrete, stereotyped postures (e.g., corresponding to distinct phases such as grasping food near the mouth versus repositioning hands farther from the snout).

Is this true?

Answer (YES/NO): YES